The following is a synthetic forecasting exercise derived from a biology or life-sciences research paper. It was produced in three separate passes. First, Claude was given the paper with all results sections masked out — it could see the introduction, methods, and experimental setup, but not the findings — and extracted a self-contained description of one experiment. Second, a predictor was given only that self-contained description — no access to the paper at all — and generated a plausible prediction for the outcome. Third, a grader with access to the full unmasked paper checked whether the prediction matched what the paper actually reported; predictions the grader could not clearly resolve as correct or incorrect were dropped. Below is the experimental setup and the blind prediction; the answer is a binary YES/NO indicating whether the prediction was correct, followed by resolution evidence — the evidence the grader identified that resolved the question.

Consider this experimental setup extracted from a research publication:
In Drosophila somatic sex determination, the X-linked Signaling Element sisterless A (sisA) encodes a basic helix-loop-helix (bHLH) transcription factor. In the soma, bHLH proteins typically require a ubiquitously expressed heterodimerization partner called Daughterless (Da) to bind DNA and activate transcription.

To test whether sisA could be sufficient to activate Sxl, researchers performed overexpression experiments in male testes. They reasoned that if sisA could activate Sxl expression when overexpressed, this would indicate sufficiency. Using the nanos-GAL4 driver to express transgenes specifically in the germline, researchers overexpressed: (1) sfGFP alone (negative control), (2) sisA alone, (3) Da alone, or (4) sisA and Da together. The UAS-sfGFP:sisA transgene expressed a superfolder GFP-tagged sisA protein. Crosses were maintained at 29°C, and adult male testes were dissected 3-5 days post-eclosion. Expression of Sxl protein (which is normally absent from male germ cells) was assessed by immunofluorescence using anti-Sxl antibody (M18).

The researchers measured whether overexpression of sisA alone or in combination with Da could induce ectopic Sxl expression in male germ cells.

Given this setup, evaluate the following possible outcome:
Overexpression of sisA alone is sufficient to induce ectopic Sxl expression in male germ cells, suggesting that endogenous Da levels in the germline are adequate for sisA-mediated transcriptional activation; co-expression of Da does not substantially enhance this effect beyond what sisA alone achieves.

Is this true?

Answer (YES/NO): NO